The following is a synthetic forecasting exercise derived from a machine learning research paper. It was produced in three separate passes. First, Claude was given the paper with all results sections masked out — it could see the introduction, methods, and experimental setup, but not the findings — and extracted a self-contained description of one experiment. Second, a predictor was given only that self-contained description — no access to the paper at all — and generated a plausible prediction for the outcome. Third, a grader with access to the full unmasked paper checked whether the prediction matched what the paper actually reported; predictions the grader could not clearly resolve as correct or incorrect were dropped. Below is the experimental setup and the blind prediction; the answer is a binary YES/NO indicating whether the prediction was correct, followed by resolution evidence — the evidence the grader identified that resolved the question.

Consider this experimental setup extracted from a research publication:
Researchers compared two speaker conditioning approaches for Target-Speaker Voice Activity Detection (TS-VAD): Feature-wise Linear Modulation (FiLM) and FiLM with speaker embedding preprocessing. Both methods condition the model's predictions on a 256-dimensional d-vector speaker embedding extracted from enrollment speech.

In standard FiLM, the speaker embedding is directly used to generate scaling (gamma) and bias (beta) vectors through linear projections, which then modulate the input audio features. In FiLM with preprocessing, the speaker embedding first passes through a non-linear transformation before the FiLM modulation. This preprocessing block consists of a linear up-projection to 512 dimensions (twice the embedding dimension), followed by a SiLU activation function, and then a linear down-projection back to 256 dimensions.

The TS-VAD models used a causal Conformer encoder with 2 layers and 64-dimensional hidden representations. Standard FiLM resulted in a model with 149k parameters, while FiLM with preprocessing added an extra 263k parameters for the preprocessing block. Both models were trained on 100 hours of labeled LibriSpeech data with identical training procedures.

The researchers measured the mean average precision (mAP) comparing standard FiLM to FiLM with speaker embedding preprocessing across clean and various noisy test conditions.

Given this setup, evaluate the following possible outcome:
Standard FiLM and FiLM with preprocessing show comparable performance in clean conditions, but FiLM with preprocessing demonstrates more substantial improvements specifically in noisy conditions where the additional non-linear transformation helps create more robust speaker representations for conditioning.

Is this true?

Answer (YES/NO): NO